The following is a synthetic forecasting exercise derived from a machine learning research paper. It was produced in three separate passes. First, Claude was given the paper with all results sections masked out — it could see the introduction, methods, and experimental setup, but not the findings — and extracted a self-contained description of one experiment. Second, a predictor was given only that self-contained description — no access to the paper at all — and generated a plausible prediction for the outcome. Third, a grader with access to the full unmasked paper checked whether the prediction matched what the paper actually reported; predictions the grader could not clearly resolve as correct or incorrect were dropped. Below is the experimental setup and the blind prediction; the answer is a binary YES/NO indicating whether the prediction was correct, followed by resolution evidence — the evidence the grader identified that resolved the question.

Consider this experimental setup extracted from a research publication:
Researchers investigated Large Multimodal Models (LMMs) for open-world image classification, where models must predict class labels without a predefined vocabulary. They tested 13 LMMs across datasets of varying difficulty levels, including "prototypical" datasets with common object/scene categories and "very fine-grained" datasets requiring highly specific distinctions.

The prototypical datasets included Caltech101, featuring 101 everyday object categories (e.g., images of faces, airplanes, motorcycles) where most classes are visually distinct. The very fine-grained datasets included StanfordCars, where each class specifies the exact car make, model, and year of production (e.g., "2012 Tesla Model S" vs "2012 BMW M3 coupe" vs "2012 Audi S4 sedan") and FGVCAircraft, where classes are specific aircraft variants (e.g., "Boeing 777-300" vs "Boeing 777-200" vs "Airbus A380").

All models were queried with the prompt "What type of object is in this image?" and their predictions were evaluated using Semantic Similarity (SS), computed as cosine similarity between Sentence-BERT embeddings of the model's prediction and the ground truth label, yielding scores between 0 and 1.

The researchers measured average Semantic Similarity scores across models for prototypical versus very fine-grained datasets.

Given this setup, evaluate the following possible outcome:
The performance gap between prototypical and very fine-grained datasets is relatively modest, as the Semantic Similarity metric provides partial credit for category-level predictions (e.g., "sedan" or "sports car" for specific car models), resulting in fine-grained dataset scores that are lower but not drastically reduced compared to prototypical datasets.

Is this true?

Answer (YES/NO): YES